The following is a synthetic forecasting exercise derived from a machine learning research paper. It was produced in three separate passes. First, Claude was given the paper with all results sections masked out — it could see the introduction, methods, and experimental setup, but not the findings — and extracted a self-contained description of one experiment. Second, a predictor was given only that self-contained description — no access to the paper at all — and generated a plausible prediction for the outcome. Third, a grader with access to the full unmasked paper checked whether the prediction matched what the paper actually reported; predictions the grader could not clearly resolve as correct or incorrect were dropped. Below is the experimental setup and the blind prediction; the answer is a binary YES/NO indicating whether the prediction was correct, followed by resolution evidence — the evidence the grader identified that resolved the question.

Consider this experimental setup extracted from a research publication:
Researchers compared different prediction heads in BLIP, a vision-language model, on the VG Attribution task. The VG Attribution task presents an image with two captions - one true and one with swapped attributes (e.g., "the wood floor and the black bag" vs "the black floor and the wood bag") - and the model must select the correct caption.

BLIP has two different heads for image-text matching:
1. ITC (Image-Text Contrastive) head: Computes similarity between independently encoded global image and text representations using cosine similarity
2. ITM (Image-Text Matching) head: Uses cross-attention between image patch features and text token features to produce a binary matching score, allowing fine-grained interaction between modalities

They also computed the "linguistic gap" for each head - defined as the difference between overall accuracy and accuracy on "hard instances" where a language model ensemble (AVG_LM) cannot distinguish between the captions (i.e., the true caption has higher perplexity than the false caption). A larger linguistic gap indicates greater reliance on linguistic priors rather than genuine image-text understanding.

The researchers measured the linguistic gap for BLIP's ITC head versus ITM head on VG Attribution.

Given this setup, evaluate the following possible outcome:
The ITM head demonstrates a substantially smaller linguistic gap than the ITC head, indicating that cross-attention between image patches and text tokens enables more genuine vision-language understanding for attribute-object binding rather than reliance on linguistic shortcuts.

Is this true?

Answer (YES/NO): YES